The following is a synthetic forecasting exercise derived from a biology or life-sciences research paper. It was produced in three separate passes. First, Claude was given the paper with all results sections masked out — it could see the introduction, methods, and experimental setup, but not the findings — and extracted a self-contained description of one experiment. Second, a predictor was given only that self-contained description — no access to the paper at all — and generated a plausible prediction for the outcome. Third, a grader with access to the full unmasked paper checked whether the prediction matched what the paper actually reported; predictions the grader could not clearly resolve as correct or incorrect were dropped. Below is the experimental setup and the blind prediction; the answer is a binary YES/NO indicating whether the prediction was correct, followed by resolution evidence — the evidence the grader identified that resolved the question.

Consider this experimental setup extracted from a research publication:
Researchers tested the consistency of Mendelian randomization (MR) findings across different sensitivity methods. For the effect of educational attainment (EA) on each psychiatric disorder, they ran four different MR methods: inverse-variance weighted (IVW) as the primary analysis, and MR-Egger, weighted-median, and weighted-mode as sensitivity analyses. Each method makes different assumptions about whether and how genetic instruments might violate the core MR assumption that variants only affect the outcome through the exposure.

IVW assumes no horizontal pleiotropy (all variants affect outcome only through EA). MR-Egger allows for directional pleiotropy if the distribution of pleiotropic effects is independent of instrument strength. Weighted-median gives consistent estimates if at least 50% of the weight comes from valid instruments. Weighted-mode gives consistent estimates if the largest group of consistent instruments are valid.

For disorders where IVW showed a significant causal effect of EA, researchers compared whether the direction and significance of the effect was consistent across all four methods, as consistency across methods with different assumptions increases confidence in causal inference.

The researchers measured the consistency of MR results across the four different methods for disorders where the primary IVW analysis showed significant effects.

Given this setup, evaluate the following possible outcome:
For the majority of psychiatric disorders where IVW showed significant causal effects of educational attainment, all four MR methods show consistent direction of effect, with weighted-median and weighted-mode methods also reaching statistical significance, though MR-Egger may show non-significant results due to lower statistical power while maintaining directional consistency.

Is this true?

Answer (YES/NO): NO